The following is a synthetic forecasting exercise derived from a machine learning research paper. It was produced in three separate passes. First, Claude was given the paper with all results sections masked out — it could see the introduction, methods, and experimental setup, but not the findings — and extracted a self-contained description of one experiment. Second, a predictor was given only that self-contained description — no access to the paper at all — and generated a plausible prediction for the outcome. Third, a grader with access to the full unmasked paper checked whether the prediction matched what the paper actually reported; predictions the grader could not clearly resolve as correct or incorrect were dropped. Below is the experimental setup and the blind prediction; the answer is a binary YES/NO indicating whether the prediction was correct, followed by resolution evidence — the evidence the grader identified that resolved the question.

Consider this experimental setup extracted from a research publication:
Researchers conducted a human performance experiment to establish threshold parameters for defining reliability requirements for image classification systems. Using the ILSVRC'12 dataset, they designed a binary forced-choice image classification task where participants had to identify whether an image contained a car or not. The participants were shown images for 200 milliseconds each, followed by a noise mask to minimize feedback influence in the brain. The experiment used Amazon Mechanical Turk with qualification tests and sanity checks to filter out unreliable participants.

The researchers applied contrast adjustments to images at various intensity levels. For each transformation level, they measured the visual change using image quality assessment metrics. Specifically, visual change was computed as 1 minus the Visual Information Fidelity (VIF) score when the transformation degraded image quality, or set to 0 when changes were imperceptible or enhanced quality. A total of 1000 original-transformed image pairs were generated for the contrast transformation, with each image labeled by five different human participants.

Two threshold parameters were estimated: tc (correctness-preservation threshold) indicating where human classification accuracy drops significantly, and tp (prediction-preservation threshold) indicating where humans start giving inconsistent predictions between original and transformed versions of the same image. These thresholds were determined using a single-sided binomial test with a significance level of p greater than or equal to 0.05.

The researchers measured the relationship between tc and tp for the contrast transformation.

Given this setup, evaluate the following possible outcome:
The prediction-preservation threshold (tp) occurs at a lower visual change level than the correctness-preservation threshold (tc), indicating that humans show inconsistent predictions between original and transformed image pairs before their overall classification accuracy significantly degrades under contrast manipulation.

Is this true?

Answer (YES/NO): YES